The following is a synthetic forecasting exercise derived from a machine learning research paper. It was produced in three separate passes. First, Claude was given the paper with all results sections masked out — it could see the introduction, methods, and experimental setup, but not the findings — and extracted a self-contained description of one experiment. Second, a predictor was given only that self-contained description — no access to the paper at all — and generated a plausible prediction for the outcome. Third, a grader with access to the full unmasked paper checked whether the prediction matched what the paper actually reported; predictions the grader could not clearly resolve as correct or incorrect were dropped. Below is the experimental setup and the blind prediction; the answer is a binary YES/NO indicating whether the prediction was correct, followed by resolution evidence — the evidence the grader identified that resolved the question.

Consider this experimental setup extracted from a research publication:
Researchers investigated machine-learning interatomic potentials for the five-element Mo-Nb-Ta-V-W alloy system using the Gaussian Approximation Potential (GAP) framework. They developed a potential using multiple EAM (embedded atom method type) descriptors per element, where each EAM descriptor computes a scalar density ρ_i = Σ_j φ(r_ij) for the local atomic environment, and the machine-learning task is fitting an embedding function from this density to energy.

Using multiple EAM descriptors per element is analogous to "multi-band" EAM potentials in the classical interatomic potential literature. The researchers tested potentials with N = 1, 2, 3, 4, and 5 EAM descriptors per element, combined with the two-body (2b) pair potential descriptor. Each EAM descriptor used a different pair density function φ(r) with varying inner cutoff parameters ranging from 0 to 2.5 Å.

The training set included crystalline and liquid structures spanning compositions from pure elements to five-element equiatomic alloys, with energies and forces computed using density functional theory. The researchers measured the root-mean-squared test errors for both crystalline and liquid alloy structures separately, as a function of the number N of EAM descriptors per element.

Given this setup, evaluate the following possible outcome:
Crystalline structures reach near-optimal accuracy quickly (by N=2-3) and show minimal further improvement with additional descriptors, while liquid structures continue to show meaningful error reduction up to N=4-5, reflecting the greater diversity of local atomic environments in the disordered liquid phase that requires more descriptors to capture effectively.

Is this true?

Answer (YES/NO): NO